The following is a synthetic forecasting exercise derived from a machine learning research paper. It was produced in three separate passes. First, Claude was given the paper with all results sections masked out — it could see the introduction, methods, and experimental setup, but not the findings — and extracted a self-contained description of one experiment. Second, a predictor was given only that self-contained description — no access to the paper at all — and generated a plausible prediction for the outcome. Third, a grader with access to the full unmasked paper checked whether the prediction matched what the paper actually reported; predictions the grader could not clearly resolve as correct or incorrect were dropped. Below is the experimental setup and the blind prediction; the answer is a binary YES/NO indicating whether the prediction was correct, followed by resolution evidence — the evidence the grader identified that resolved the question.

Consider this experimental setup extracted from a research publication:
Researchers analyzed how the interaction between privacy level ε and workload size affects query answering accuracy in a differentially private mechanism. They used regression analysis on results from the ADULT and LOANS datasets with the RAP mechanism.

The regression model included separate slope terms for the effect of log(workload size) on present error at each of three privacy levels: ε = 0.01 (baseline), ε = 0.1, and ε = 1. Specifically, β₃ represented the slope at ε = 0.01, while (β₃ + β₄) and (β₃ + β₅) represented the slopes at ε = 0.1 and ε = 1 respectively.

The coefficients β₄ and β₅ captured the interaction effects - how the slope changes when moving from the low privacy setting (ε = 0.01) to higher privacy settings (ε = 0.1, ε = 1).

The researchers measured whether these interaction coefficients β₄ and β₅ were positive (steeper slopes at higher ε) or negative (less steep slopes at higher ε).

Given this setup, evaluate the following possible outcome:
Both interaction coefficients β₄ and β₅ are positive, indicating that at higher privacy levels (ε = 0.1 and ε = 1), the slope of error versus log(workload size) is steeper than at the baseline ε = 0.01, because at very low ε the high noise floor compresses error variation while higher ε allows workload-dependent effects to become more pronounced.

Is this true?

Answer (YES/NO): NO